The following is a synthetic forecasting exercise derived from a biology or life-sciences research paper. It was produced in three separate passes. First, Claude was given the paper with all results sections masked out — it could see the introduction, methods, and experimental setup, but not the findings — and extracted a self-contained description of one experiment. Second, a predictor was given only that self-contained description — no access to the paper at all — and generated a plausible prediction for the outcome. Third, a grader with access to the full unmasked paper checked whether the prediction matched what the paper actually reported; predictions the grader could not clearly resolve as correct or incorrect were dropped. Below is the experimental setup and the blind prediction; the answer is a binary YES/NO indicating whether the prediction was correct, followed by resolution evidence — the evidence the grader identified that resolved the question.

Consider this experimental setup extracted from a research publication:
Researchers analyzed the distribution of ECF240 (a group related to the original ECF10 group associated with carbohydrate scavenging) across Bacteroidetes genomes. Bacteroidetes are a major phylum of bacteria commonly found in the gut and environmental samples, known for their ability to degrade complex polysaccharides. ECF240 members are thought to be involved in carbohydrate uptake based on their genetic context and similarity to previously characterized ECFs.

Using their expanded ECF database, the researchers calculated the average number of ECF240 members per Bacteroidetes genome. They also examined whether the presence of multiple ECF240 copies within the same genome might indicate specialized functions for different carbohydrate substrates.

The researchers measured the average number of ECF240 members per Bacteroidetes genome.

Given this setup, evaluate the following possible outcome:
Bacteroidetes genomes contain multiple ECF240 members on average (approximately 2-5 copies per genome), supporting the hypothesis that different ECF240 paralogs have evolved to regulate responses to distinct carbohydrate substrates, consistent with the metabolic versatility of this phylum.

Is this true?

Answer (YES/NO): YES